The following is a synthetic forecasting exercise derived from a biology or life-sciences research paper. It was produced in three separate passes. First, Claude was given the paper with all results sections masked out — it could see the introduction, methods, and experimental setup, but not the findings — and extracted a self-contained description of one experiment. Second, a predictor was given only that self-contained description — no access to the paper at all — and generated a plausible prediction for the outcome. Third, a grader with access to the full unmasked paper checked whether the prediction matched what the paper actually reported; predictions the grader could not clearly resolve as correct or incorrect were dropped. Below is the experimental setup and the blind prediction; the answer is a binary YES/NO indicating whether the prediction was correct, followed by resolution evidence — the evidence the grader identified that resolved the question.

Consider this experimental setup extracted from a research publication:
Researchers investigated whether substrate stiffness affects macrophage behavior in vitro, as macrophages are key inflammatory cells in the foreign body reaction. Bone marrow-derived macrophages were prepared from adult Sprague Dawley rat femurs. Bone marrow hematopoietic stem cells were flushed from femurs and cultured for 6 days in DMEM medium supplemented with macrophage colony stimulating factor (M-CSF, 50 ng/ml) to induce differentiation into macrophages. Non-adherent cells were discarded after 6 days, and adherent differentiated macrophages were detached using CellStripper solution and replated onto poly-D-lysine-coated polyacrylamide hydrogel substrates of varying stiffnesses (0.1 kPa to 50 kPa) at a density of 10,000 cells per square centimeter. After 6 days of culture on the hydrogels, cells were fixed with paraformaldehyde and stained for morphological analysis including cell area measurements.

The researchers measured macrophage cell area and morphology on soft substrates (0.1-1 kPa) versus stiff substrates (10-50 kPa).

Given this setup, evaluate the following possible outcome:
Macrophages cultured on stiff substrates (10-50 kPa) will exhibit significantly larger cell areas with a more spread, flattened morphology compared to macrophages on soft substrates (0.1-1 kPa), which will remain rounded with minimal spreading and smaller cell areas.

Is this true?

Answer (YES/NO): YES